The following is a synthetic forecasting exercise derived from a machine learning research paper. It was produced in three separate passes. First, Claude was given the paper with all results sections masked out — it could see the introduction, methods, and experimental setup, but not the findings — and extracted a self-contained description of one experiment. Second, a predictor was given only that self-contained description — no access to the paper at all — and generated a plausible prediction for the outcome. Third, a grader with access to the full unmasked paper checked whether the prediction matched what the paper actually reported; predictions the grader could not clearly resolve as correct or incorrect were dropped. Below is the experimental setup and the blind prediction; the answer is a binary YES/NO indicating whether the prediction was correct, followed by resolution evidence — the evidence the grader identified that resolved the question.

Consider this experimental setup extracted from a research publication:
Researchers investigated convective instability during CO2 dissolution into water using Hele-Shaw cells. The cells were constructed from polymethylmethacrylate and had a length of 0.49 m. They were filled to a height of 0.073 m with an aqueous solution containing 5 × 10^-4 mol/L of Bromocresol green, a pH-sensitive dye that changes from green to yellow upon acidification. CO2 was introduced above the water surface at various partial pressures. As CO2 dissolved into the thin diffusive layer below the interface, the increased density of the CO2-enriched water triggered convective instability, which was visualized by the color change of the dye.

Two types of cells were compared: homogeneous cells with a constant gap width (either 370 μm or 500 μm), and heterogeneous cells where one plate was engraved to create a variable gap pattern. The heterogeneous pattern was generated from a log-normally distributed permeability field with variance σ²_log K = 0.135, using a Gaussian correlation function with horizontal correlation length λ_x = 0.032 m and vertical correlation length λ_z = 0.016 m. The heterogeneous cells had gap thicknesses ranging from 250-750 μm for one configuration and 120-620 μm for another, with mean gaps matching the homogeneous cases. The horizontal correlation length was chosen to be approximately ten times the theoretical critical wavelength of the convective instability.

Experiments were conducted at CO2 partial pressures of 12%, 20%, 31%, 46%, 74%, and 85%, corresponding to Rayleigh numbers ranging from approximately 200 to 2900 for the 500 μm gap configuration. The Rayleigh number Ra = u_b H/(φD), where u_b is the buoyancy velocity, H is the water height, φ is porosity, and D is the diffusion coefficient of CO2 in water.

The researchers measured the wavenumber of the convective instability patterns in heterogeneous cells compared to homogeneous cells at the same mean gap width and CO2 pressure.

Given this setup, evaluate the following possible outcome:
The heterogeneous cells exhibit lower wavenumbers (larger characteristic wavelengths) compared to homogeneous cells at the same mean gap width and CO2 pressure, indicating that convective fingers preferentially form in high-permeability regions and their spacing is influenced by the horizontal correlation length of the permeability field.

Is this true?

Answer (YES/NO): YES